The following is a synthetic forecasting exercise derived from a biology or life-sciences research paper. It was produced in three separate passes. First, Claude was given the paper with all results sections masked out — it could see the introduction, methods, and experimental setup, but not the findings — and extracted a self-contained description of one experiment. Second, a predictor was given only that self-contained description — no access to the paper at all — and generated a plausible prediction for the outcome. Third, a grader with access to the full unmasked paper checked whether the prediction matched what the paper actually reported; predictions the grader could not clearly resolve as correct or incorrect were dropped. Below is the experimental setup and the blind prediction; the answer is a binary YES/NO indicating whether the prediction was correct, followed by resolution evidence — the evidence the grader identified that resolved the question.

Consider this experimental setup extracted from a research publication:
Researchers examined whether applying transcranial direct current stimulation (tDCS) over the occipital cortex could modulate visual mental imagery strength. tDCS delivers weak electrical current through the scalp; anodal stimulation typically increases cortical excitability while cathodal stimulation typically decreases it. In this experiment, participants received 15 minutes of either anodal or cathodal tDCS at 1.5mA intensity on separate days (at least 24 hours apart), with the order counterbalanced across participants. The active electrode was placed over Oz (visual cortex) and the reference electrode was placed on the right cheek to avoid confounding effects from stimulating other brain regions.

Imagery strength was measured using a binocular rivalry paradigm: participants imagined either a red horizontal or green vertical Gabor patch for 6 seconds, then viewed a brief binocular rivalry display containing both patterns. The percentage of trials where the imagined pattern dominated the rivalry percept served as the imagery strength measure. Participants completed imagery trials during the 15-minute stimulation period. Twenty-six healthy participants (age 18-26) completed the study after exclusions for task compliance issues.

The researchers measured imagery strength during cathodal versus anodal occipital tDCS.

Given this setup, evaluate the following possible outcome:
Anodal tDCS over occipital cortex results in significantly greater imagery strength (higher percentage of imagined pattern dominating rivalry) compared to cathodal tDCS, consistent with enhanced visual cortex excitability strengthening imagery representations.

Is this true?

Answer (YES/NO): NO